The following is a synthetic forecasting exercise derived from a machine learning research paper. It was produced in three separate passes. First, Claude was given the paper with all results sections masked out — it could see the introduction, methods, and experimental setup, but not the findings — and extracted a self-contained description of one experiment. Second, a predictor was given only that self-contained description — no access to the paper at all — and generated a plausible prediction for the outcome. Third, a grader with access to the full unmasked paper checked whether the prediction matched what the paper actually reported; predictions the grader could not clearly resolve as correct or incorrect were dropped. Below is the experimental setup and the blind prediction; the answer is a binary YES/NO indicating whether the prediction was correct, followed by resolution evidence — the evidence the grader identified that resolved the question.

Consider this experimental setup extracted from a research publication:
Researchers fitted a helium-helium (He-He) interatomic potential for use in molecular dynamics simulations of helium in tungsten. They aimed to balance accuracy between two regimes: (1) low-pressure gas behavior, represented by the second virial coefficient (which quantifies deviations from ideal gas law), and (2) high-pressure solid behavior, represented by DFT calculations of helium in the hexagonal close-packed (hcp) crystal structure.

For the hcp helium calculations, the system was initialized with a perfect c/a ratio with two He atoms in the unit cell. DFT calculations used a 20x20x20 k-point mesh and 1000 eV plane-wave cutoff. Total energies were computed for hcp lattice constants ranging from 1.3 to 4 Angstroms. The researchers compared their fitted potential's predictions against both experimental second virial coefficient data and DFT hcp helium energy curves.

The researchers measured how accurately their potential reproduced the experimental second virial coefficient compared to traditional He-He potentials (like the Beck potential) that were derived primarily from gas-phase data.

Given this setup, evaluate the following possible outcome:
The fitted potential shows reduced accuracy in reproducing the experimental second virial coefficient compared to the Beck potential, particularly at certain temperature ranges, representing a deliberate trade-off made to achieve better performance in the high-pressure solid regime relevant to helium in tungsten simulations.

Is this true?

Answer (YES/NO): YES